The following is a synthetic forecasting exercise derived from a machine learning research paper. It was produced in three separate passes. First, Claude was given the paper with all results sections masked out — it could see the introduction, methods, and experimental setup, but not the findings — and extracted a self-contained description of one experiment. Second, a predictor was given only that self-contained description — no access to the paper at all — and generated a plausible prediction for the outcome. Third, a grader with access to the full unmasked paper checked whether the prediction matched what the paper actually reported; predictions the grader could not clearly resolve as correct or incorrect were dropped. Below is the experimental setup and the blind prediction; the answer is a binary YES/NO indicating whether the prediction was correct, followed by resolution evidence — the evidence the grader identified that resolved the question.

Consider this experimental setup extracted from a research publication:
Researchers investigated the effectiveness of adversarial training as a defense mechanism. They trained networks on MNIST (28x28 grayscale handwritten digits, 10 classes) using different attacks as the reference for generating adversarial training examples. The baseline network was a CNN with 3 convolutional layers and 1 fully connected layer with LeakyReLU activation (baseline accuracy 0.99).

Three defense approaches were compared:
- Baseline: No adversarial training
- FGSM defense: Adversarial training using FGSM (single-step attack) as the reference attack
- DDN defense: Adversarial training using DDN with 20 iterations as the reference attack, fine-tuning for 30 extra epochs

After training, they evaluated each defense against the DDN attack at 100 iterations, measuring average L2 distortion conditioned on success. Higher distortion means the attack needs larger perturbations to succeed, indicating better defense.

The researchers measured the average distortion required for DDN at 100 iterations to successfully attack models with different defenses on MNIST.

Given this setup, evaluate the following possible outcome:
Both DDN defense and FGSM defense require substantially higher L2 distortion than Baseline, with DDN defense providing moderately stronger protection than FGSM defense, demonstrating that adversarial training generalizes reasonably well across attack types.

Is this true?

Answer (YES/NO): NO